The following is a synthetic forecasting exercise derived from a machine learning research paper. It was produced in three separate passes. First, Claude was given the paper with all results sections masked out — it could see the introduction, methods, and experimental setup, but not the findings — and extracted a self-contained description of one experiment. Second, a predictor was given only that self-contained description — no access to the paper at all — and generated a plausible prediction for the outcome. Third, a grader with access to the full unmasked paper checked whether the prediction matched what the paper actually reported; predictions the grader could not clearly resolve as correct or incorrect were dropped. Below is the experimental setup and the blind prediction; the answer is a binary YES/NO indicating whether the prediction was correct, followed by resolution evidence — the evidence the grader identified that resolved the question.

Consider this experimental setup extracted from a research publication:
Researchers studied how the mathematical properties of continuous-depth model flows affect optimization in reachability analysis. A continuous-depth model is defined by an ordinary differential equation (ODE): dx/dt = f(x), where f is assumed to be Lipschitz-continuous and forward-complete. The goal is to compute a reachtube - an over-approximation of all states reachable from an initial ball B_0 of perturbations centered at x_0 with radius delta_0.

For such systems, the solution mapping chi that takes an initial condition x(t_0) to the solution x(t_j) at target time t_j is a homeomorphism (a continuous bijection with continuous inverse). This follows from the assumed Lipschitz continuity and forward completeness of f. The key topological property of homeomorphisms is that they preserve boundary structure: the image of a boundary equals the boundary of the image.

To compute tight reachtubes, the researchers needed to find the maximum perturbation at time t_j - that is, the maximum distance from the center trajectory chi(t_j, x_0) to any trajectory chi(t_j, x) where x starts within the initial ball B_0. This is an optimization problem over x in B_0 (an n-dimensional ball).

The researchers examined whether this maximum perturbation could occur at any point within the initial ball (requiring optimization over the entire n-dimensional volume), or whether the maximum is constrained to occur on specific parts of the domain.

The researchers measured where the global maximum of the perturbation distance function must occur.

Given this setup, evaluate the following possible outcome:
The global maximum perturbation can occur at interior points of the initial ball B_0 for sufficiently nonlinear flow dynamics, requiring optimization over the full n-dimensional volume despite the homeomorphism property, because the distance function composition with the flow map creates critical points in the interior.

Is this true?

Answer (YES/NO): NO